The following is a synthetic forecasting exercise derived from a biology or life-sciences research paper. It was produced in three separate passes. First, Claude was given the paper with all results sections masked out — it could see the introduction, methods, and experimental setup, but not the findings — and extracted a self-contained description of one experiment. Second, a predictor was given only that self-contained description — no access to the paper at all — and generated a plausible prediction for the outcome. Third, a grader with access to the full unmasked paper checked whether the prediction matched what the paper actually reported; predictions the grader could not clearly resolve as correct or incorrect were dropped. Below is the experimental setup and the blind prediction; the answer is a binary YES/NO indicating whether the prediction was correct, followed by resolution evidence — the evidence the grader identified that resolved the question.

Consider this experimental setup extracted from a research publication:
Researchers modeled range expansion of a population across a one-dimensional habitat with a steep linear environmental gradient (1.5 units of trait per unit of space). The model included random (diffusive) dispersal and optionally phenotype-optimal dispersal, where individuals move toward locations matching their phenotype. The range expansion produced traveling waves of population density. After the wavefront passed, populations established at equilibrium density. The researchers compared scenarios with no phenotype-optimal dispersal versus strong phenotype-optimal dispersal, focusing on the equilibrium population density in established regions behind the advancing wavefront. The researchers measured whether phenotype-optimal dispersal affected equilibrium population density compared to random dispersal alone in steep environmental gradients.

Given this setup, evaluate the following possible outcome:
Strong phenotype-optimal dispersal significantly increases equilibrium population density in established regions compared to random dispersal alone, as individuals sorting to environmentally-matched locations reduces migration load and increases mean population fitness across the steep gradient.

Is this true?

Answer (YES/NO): NO